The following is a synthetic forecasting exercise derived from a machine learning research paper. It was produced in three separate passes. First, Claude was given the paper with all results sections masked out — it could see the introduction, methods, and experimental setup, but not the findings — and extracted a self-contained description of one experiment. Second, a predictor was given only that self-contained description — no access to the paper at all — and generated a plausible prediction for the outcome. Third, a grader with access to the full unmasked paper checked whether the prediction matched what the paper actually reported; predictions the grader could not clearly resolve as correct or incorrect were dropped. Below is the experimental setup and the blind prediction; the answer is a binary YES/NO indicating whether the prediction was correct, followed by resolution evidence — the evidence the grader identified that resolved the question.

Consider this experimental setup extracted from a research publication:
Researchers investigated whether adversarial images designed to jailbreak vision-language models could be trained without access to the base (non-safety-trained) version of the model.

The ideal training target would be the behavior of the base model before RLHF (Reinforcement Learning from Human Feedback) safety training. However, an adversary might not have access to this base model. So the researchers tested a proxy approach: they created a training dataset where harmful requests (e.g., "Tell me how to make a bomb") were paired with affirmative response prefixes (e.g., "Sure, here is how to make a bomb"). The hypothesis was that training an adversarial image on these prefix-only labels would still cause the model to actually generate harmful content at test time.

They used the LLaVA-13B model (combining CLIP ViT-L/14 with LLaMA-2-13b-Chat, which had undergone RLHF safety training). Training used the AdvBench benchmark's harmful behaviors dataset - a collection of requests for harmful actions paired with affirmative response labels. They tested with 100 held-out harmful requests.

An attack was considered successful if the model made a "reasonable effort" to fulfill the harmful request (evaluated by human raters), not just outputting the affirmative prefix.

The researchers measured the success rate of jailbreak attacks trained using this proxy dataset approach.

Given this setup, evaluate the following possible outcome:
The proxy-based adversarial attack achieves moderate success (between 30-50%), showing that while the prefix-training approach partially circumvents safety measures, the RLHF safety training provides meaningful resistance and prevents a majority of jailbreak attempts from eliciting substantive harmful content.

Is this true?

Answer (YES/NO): NO